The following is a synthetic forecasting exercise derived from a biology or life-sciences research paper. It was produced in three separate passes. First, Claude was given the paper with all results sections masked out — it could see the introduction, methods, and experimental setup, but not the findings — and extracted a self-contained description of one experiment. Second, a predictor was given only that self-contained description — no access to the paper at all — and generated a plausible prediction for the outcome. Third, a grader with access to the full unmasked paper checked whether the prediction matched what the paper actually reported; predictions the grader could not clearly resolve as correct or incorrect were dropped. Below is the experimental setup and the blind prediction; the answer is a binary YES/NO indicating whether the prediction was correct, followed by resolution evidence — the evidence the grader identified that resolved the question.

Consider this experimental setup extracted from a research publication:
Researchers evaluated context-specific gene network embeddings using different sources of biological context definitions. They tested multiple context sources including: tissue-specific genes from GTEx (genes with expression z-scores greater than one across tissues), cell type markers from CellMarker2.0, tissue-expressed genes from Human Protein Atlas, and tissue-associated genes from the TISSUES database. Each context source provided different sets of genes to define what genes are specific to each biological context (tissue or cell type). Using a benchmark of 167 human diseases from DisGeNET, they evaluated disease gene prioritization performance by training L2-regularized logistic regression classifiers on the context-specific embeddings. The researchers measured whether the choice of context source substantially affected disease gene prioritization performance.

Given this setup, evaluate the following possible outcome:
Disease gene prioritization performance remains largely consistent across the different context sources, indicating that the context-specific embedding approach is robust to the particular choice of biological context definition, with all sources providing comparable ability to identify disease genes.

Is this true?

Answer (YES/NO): YES